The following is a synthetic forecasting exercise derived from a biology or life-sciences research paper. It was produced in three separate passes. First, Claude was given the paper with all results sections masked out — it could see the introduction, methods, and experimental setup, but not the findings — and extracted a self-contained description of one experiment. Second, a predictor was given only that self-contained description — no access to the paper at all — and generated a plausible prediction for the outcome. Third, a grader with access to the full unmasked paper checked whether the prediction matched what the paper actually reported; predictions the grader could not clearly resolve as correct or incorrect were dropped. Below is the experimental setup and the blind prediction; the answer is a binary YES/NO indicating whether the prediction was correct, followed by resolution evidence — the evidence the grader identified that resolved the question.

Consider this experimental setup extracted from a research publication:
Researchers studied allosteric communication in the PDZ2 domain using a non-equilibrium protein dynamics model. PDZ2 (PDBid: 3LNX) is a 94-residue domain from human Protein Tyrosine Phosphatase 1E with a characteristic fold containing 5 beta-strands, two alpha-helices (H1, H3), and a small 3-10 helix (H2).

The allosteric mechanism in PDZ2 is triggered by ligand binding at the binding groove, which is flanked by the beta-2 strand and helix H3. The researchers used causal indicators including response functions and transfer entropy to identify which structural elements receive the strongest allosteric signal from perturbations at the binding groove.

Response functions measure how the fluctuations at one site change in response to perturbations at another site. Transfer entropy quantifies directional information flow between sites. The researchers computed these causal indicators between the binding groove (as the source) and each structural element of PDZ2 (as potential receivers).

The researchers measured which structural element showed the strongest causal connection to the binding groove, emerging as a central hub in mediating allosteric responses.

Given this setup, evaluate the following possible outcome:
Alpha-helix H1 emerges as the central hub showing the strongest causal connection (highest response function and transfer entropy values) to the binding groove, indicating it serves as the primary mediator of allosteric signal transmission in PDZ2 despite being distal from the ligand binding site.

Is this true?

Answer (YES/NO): NO